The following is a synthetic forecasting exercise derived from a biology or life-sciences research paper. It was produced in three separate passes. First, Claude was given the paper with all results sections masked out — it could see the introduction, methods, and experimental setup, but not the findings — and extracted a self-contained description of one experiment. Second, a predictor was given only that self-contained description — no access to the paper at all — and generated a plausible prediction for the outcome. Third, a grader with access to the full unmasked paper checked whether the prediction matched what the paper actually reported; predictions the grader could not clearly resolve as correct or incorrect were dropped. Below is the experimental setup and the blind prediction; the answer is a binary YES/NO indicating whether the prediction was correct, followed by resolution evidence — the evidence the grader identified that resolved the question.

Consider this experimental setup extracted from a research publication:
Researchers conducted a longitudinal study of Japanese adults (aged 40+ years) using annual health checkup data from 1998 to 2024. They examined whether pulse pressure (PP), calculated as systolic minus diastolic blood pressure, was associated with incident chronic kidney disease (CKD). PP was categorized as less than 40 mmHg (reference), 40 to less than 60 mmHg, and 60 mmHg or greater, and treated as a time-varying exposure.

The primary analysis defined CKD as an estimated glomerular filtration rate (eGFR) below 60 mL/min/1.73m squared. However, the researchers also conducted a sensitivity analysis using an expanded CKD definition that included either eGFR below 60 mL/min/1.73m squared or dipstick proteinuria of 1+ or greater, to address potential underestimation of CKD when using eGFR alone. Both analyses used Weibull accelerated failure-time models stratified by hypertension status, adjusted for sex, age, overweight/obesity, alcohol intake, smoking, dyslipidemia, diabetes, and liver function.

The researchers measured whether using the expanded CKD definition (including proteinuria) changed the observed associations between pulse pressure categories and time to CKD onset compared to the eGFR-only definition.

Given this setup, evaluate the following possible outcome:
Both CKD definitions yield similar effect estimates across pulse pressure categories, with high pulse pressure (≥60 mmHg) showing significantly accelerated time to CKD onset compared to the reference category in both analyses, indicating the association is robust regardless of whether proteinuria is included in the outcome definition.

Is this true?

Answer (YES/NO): NO